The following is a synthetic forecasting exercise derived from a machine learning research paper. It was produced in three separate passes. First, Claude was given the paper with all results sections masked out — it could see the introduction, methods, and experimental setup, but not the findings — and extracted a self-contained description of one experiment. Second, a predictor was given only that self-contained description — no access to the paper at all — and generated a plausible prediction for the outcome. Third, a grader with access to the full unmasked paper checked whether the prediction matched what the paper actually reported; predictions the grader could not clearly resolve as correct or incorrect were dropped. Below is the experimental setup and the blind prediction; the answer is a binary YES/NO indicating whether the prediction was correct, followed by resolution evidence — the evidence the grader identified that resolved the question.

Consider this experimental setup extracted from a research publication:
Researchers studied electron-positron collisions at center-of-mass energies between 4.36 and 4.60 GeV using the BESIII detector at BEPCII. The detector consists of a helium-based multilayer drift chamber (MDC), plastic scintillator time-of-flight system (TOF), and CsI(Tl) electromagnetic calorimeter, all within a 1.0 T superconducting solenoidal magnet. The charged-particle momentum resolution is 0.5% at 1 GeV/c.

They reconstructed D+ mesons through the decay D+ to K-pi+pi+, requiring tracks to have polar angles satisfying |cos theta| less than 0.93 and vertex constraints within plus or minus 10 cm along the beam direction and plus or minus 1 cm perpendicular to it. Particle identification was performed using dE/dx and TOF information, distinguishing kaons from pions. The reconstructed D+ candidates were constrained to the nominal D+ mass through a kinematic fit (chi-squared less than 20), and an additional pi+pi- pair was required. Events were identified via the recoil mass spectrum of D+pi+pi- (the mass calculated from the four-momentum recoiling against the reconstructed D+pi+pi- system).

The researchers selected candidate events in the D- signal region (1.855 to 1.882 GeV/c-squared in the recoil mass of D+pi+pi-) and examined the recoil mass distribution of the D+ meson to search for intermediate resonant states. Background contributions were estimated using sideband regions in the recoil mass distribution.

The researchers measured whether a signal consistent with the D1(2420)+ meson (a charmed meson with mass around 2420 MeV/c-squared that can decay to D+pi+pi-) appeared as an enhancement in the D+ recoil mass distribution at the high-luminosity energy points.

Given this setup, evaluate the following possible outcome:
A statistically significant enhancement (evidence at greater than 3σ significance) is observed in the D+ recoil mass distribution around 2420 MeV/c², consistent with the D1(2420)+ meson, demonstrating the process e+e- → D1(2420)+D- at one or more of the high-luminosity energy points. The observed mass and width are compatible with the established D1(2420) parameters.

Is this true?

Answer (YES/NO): YES